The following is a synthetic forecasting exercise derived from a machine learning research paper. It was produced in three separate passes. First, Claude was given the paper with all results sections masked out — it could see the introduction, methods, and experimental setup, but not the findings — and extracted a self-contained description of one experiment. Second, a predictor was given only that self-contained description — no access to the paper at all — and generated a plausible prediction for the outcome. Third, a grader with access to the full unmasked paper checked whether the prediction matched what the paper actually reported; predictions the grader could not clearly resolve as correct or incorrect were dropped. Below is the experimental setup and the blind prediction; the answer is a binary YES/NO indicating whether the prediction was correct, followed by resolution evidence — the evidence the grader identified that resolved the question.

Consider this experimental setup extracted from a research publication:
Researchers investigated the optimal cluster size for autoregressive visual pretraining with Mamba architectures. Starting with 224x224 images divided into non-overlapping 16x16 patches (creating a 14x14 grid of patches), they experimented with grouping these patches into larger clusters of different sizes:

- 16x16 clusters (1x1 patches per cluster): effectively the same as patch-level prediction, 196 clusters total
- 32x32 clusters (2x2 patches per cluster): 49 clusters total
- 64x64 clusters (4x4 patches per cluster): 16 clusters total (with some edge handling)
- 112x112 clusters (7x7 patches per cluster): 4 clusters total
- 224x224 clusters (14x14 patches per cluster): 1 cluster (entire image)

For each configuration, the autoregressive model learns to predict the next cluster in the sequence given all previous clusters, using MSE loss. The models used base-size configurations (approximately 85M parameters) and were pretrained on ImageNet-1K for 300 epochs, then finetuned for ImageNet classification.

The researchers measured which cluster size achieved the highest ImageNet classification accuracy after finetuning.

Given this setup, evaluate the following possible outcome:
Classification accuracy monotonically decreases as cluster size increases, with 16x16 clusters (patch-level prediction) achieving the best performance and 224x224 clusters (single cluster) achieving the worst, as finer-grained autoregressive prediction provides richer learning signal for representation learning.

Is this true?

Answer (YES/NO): NO